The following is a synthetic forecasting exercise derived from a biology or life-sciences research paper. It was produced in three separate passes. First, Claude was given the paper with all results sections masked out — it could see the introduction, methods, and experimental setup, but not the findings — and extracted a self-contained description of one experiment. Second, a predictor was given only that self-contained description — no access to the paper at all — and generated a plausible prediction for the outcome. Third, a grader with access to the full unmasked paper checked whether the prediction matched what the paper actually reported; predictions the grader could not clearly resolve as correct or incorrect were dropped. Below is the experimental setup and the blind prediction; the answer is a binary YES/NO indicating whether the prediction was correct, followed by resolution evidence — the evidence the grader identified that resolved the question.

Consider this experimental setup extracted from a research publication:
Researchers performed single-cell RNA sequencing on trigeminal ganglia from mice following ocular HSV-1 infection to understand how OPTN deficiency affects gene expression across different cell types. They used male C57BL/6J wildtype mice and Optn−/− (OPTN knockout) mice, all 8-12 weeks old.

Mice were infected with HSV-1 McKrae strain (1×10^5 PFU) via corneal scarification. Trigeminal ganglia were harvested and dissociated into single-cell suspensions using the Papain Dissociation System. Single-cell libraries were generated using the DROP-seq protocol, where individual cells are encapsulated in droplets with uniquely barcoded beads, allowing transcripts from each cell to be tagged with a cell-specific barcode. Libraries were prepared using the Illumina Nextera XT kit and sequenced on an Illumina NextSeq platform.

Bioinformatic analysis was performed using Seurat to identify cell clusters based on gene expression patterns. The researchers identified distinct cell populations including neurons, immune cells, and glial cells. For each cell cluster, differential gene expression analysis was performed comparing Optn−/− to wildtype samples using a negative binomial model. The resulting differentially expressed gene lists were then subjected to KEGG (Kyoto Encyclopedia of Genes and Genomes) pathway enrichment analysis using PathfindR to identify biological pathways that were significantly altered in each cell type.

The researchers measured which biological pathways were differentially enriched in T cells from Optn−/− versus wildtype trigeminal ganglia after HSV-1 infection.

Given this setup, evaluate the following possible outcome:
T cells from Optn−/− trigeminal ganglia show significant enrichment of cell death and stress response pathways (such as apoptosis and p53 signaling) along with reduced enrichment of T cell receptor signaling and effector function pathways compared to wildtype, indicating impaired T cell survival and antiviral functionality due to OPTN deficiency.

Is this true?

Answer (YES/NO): NO